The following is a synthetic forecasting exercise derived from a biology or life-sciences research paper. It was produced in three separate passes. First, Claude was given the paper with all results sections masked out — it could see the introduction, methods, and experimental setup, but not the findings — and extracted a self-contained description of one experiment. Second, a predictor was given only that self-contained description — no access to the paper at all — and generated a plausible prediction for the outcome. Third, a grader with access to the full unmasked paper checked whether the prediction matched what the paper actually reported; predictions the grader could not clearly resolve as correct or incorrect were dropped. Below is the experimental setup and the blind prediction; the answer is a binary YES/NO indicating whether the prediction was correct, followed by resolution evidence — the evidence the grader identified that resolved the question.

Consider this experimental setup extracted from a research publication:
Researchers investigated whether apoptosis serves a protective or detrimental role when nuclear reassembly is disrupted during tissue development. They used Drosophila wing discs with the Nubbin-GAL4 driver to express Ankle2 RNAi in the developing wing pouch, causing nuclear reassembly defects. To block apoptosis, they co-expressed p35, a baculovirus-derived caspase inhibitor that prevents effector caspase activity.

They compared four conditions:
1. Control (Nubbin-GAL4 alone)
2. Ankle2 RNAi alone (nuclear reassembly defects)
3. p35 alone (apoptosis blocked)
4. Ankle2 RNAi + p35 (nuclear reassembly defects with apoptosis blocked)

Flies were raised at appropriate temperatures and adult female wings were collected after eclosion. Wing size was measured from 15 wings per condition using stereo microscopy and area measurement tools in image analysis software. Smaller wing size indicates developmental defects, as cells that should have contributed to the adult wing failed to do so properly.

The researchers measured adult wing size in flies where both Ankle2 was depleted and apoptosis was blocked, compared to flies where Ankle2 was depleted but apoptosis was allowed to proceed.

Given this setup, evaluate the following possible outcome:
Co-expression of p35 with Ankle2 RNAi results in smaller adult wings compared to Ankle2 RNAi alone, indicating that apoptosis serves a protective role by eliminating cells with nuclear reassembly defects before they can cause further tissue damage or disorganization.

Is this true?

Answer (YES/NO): YES